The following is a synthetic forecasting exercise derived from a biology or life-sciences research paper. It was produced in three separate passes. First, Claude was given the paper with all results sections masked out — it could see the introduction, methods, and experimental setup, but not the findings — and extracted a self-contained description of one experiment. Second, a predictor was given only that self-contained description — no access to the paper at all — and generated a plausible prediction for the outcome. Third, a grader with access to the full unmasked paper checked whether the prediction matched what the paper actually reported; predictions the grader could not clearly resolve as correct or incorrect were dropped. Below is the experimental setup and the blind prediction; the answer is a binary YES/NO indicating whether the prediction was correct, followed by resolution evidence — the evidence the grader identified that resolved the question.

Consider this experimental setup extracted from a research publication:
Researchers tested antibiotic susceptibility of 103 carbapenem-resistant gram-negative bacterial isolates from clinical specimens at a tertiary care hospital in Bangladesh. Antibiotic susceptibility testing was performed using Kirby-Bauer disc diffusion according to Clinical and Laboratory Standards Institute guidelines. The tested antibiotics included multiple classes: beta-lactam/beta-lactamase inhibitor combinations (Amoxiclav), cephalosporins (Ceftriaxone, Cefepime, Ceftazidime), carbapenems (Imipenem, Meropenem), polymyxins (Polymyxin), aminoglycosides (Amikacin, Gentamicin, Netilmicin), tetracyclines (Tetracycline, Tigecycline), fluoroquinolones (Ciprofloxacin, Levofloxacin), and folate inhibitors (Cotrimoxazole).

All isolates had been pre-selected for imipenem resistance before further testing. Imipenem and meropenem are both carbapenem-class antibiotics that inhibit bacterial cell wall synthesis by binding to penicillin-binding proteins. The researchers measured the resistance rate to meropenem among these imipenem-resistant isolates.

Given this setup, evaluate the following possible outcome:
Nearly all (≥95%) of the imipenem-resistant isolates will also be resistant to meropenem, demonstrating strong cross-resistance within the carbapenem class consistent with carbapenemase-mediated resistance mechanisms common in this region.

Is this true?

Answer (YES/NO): YES